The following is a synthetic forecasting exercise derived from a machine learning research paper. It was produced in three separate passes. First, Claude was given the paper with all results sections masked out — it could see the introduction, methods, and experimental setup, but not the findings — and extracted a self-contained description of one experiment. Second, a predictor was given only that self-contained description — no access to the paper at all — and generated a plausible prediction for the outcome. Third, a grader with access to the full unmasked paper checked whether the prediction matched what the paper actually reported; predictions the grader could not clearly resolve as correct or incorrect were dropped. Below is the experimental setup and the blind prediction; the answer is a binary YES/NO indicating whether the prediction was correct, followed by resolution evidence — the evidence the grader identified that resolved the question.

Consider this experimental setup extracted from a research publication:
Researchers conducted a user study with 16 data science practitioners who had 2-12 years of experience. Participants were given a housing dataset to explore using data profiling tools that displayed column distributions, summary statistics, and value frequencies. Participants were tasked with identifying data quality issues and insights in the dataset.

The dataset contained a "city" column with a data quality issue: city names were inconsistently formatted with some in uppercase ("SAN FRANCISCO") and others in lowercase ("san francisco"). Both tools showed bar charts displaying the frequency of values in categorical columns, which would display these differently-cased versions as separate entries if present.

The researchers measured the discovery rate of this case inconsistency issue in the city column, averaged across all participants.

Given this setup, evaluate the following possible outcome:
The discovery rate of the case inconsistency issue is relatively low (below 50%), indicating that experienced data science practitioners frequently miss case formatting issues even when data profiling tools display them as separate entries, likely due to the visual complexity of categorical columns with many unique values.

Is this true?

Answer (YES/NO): NO